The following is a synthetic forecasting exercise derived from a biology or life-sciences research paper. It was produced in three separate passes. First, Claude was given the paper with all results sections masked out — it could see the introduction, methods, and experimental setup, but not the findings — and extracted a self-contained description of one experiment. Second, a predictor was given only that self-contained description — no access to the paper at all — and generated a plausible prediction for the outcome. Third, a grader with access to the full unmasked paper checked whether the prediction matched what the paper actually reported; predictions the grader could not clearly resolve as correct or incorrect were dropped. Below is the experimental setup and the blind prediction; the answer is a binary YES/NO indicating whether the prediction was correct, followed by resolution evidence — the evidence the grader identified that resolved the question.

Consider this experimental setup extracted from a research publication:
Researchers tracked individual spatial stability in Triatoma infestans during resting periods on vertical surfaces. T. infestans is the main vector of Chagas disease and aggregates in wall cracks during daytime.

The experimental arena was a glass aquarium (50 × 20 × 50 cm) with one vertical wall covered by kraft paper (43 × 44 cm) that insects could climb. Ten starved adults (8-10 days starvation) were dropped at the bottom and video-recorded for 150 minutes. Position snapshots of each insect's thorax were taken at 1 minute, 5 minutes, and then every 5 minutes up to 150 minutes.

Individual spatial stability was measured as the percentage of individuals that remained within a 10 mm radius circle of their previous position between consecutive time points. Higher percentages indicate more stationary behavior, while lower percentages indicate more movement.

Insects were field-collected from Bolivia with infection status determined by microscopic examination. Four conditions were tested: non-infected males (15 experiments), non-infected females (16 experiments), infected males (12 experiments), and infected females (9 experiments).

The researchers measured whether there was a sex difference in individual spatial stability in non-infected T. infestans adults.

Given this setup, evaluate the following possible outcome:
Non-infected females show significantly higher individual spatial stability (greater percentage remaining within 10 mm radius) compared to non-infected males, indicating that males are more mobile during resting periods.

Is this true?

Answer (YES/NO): NO